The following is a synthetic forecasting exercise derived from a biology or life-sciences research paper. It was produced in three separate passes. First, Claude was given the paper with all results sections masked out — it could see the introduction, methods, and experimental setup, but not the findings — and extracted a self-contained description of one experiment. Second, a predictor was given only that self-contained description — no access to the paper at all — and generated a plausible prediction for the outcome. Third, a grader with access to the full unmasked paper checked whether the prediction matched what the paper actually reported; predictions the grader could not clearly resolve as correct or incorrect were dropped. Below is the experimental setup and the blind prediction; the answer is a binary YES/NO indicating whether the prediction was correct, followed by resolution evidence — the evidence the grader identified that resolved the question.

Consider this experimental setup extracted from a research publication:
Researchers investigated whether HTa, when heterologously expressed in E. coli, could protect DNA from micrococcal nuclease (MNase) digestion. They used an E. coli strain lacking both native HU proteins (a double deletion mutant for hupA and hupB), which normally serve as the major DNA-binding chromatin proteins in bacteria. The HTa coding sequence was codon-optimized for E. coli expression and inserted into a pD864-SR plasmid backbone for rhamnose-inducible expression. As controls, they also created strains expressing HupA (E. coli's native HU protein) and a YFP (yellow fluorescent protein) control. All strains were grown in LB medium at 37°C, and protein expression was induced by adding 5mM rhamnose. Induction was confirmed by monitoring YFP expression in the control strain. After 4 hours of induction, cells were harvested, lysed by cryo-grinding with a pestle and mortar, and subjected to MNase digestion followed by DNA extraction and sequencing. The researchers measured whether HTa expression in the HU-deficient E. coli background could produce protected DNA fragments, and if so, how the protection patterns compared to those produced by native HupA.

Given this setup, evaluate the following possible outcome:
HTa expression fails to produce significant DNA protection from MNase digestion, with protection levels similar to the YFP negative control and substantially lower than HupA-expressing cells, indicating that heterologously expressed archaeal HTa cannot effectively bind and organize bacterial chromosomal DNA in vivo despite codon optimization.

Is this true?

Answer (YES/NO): NO